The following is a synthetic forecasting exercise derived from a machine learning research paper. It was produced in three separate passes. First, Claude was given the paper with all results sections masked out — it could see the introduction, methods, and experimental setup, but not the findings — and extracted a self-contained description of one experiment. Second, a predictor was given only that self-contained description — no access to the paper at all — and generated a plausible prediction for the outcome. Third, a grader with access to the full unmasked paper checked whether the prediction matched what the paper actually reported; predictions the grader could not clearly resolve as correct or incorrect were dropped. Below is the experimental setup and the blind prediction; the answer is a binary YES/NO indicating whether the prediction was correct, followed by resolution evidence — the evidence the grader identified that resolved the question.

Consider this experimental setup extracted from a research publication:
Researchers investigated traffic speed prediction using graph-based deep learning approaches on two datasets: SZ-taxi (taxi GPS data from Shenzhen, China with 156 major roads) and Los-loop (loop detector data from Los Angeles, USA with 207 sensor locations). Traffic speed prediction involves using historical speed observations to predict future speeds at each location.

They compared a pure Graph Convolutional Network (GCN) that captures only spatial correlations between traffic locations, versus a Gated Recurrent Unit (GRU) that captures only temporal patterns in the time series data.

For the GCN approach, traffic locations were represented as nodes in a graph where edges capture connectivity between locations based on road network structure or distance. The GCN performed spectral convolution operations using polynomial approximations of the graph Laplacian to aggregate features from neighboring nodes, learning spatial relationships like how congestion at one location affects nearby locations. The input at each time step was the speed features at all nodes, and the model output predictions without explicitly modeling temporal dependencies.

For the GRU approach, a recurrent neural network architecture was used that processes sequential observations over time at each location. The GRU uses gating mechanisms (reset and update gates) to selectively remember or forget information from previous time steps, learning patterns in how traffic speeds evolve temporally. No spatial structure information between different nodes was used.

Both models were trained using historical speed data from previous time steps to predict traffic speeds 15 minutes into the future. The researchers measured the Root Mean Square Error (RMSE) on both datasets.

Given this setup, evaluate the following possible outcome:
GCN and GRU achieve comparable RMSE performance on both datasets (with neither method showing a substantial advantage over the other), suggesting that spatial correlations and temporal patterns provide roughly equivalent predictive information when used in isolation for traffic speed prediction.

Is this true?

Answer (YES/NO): NO